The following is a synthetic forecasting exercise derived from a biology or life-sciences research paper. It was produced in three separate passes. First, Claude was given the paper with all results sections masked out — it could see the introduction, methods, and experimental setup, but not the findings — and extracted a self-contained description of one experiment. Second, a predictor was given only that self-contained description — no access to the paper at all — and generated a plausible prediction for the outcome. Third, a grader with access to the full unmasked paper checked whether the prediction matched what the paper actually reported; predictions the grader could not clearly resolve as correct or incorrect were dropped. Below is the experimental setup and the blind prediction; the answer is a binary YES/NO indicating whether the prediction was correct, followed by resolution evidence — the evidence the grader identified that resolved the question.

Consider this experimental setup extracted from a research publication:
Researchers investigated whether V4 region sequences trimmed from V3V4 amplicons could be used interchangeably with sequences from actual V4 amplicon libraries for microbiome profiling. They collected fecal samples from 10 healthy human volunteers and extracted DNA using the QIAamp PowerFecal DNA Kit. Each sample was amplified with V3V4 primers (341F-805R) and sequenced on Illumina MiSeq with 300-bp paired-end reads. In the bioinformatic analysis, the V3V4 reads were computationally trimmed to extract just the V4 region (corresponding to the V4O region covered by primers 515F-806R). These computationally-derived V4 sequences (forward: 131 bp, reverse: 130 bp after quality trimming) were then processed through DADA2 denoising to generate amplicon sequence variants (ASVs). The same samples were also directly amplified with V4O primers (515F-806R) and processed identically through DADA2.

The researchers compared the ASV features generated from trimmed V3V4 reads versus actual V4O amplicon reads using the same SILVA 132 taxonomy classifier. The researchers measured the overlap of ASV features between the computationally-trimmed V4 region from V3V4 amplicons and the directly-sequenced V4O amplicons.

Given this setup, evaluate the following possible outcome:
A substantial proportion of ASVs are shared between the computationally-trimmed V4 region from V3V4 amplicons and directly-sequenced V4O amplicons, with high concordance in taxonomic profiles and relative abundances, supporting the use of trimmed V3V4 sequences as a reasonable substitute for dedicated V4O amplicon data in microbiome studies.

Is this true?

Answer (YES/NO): YES